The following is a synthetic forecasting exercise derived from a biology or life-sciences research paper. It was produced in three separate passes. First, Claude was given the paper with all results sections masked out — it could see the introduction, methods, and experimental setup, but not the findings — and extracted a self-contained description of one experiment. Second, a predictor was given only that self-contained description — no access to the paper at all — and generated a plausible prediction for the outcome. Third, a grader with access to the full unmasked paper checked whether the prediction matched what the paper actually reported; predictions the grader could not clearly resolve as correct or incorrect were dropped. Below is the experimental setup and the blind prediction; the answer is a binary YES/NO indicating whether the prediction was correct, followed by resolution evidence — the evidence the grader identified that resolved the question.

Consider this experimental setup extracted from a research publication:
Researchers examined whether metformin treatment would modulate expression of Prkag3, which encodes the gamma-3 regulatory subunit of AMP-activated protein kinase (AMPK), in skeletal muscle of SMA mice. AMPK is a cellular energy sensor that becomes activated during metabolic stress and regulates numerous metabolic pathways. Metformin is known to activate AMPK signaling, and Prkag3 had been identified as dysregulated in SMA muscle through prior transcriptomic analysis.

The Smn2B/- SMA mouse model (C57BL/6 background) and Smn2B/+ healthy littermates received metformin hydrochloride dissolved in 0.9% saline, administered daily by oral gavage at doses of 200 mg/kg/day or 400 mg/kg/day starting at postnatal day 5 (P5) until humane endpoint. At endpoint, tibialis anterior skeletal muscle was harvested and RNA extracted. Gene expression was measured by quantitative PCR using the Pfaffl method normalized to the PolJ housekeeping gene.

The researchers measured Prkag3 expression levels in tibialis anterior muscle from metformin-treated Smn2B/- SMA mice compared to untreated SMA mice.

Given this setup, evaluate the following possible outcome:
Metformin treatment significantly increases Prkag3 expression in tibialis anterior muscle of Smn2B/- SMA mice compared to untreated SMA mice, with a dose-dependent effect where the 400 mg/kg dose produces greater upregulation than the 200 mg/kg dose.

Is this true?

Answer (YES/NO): NO